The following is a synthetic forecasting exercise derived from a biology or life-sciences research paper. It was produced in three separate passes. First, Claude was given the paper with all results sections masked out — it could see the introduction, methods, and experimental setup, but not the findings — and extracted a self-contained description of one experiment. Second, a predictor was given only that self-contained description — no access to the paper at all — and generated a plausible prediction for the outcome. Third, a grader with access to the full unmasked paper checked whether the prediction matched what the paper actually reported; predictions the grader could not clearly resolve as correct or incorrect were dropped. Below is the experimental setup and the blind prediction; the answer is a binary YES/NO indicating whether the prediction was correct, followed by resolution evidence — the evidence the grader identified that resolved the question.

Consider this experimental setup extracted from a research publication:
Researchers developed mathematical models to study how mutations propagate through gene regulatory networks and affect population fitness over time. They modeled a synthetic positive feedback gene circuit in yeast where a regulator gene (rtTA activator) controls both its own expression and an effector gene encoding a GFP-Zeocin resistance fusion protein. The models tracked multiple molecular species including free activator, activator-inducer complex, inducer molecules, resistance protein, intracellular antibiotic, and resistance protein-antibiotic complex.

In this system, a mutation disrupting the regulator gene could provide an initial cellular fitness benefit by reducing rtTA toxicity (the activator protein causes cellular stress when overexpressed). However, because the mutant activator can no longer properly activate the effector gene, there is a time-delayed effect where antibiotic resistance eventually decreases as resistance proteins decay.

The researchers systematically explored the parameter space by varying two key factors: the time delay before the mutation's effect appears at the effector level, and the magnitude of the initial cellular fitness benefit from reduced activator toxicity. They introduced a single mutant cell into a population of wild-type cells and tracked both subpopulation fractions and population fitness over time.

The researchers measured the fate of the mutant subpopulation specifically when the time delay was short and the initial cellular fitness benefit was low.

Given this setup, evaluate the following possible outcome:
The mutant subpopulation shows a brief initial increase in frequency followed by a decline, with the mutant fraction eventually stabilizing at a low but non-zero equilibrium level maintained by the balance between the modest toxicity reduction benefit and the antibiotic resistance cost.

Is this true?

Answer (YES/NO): NO